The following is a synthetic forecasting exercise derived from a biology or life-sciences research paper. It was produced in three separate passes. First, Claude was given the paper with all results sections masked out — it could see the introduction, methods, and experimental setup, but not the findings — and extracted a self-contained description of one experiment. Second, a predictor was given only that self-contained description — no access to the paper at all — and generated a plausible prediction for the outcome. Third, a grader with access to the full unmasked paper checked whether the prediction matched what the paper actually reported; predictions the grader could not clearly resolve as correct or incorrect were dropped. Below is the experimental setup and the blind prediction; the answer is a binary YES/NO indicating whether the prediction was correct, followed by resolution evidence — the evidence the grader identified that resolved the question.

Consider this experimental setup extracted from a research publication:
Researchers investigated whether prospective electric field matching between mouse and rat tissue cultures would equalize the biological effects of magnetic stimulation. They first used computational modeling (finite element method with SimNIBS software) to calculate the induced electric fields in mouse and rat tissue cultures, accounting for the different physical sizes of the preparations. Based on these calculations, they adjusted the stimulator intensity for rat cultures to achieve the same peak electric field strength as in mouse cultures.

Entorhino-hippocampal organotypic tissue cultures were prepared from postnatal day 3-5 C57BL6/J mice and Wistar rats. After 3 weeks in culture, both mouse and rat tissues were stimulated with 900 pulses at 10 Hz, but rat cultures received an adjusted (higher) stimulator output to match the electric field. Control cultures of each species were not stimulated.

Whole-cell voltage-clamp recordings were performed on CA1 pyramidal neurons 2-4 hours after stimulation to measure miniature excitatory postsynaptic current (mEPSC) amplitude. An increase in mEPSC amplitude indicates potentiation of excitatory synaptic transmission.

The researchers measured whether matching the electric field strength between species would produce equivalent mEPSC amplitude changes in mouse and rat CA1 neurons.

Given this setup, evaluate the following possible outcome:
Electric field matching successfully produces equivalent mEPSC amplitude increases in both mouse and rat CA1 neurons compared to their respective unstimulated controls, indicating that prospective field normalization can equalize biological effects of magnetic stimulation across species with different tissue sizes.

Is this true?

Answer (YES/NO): NO